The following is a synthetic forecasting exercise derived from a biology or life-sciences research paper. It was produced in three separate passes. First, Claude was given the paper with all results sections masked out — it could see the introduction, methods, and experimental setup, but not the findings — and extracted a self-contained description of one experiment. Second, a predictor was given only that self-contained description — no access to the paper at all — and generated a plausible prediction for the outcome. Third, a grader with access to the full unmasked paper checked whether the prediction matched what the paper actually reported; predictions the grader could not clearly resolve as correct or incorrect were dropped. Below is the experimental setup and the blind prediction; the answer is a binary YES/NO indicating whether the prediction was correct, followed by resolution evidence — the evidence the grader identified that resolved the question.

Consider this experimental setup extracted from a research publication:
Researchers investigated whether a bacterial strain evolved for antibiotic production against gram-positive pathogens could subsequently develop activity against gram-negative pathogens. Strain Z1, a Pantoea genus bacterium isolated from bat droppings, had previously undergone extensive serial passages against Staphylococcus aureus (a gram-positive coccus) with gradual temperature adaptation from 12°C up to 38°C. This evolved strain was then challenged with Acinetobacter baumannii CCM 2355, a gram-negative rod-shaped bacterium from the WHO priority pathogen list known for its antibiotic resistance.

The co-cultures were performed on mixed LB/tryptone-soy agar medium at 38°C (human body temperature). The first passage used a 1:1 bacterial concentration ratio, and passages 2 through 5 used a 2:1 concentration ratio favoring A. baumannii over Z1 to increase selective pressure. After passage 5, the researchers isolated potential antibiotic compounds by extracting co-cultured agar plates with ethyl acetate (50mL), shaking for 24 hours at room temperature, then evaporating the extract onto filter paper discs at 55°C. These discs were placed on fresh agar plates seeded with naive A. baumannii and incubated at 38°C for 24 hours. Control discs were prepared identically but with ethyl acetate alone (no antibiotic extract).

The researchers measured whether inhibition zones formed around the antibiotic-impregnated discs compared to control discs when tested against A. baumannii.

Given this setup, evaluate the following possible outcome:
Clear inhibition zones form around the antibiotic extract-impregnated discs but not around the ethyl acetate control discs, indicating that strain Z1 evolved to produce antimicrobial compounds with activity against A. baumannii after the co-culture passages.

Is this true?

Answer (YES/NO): YES